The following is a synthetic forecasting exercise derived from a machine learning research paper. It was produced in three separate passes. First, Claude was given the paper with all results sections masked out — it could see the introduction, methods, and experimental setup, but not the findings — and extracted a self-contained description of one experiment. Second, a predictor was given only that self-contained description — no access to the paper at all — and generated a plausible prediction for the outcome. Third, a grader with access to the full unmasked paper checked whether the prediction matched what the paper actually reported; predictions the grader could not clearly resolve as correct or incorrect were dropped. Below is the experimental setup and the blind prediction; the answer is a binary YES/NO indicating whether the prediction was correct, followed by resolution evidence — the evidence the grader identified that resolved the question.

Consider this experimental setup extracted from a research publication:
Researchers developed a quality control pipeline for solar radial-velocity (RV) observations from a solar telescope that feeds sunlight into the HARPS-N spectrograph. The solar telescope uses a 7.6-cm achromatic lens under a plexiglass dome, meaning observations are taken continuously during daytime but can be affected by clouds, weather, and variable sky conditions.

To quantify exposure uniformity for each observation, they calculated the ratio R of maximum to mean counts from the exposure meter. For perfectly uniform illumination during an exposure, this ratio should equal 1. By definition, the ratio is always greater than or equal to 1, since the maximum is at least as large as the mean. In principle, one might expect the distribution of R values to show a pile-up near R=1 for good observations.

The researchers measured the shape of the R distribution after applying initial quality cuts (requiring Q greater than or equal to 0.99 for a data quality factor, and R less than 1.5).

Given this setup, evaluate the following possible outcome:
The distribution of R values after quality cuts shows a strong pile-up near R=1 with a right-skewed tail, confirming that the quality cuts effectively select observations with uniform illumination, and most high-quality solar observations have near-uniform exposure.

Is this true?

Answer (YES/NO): NO